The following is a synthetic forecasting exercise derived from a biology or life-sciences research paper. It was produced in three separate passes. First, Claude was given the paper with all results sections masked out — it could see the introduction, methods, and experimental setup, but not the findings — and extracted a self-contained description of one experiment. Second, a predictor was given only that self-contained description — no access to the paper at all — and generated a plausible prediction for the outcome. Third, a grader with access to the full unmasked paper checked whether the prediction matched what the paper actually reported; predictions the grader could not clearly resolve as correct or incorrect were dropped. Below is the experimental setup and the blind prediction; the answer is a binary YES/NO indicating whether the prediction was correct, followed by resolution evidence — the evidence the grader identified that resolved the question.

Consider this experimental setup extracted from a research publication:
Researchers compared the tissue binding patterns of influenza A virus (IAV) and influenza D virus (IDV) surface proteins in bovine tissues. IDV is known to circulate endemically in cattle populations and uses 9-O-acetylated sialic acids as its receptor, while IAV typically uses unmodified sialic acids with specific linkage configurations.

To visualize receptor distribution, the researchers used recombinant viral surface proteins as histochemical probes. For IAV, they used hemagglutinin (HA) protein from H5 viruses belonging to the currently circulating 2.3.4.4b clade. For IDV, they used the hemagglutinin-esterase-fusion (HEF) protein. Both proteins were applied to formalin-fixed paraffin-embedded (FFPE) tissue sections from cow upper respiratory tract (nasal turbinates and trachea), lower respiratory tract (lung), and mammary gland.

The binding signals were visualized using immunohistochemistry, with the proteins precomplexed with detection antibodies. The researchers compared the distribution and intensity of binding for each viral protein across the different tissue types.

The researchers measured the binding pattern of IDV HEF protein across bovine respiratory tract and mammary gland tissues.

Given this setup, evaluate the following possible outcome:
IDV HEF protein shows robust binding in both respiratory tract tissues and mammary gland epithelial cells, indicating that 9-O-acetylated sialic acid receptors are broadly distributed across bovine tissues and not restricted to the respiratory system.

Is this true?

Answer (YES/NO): YES